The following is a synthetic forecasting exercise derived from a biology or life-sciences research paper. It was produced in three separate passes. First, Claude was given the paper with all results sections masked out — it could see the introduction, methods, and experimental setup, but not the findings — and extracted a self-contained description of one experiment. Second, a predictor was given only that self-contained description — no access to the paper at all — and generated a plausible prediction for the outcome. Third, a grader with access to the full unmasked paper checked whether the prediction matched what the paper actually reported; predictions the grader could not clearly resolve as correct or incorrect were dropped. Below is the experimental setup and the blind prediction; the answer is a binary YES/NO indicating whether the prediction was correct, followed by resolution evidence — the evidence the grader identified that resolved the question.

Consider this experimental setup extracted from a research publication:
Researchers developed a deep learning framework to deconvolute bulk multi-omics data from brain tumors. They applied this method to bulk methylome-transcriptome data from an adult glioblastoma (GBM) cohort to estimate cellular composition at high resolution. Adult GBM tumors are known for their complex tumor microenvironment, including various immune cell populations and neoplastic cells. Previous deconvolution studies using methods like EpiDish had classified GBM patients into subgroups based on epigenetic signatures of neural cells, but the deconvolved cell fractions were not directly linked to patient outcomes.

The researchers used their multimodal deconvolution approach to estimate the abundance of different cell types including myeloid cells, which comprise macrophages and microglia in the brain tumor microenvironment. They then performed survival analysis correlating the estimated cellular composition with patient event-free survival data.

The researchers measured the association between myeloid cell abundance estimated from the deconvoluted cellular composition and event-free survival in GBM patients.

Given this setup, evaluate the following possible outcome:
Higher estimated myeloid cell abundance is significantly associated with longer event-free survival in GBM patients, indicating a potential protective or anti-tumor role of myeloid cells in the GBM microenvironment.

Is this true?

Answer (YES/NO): NO